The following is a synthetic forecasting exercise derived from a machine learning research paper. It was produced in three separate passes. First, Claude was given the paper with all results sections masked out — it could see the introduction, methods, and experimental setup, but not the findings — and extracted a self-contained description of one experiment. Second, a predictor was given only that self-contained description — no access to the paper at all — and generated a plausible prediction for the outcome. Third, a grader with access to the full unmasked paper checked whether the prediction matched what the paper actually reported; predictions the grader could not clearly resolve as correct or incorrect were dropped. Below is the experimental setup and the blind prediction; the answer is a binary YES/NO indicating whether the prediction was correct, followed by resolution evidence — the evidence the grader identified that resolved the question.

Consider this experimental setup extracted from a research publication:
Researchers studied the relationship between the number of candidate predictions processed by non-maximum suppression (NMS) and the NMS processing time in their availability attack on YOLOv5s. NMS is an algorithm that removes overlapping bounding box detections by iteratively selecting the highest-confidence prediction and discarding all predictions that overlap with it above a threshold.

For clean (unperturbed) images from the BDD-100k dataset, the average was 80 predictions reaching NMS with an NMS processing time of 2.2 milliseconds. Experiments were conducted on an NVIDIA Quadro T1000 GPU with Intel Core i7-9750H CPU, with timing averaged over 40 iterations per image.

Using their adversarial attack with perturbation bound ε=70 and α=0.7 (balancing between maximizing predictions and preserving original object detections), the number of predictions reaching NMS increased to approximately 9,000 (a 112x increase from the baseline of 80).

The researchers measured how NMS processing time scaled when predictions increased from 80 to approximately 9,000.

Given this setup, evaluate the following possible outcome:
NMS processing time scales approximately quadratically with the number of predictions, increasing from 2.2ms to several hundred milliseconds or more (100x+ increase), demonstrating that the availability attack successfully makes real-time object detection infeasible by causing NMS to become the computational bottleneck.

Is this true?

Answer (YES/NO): NO